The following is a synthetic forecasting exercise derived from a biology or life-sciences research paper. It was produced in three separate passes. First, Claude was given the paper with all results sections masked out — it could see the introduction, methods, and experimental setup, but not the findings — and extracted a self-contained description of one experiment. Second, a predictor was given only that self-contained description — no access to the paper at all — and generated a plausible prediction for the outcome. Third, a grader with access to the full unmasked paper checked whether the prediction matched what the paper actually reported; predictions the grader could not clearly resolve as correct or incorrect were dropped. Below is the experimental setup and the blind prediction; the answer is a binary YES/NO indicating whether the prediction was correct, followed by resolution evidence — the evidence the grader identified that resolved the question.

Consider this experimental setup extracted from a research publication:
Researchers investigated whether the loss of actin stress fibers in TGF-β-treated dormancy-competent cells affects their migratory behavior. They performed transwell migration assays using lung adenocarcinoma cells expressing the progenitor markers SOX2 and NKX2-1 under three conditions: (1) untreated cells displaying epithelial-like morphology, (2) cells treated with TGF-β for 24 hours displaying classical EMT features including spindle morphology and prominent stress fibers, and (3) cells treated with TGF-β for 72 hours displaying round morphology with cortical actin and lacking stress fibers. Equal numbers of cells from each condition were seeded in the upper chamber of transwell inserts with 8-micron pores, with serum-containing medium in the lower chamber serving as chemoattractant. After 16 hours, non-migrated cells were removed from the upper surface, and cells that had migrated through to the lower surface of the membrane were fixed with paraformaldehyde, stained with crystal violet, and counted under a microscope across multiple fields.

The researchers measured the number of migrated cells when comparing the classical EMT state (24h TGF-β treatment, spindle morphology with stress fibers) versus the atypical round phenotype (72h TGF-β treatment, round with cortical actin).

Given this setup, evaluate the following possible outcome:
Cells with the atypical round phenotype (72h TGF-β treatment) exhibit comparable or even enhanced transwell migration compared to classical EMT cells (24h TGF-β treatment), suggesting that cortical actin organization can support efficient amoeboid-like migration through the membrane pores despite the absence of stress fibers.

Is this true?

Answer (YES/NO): NO